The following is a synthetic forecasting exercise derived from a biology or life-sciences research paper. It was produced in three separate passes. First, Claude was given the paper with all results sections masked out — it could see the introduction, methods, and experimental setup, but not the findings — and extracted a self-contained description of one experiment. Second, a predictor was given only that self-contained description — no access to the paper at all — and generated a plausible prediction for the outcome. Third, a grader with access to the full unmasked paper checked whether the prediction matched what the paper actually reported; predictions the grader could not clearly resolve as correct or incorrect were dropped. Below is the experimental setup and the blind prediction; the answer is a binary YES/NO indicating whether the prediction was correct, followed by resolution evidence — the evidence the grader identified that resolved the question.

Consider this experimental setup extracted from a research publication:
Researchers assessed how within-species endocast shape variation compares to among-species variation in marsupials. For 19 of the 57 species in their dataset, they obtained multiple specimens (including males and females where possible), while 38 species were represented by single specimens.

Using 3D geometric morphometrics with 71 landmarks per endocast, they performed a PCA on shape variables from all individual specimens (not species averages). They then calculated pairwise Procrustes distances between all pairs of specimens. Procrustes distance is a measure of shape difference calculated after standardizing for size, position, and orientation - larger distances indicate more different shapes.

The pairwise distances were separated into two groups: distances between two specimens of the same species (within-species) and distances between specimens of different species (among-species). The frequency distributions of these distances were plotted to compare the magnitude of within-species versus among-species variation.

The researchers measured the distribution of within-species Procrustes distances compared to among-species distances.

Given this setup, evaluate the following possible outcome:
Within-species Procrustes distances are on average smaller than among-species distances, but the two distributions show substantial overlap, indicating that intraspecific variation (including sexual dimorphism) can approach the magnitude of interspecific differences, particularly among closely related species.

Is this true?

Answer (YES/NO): NO